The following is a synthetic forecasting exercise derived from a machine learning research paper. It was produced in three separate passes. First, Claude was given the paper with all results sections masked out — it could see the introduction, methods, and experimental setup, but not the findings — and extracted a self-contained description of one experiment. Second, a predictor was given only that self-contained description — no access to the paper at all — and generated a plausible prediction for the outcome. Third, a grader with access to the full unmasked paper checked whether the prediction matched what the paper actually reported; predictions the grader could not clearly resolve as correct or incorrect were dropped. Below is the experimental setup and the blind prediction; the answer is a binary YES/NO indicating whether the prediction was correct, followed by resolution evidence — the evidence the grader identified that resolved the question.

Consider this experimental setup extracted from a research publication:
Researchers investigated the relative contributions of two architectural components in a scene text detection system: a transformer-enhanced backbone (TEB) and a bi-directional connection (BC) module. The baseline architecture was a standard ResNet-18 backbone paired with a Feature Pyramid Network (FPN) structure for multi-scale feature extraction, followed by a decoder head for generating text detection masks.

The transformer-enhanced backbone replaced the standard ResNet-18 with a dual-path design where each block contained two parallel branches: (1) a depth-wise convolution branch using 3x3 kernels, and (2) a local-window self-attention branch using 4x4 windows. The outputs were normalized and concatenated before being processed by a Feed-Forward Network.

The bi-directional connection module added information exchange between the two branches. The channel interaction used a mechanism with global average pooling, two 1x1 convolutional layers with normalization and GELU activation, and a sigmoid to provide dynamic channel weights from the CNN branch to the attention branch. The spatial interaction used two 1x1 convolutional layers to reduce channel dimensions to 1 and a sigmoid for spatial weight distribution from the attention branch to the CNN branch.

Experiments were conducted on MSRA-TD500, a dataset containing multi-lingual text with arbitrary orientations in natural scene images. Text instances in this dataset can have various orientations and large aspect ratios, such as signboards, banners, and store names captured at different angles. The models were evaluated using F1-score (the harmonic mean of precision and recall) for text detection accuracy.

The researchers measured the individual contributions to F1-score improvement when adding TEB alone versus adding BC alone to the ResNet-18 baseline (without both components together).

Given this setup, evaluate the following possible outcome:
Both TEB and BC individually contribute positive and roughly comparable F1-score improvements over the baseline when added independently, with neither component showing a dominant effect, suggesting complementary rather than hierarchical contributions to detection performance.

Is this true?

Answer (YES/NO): NO